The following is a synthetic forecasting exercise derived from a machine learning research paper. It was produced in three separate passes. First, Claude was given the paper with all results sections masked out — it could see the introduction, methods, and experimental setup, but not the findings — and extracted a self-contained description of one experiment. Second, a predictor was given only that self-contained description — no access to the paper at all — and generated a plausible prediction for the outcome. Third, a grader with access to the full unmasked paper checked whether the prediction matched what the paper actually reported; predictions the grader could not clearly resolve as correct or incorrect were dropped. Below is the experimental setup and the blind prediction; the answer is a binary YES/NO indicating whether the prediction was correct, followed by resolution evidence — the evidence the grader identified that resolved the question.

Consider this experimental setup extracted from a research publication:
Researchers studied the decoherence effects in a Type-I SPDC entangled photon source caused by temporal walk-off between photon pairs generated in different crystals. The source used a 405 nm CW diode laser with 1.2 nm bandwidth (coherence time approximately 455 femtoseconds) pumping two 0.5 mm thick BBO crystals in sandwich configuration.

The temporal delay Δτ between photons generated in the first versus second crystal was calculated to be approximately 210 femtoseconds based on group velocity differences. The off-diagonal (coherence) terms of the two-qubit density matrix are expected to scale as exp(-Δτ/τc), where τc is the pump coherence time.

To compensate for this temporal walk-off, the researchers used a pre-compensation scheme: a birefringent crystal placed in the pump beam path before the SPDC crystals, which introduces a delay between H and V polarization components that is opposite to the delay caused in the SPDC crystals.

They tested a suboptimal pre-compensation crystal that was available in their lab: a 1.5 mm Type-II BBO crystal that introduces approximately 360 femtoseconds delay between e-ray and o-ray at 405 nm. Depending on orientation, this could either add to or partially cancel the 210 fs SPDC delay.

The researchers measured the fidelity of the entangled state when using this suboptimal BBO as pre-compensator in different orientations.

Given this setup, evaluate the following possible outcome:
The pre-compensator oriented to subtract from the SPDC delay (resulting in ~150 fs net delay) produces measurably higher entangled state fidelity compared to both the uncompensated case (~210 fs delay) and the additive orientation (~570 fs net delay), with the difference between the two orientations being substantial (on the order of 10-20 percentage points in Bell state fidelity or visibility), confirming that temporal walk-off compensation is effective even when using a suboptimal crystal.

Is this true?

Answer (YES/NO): YES